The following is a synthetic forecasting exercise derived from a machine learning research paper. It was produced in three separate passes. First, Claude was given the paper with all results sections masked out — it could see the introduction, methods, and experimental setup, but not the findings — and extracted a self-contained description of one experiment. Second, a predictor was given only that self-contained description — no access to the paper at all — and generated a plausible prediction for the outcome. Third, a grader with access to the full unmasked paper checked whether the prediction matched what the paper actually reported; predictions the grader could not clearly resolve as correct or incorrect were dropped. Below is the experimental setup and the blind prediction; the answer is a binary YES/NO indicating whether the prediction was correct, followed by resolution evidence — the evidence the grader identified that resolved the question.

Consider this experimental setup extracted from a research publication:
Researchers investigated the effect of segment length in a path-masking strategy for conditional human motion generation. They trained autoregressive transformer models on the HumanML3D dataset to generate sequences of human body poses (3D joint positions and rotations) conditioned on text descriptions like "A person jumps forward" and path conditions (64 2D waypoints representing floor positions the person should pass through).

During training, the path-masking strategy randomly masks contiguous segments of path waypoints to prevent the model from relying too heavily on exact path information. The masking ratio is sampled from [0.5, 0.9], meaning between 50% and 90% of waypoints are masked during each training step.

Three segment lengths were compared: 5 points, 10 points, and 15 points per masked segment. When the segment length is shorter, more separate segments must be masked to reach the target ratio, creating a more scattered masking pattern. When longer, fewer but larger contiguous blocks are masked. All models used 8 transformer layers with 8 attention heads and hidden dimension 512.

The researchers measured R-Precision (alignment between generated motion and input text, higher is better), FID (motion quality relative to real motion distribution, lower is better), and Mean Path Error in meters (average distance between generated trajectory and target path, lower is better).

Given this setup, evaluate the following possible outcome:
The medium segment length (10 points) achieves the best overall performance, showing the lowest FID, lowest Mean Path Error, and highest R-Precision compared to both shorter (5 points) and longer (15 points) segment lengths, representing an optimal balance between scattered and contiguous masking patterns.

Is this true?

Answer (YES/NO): NO